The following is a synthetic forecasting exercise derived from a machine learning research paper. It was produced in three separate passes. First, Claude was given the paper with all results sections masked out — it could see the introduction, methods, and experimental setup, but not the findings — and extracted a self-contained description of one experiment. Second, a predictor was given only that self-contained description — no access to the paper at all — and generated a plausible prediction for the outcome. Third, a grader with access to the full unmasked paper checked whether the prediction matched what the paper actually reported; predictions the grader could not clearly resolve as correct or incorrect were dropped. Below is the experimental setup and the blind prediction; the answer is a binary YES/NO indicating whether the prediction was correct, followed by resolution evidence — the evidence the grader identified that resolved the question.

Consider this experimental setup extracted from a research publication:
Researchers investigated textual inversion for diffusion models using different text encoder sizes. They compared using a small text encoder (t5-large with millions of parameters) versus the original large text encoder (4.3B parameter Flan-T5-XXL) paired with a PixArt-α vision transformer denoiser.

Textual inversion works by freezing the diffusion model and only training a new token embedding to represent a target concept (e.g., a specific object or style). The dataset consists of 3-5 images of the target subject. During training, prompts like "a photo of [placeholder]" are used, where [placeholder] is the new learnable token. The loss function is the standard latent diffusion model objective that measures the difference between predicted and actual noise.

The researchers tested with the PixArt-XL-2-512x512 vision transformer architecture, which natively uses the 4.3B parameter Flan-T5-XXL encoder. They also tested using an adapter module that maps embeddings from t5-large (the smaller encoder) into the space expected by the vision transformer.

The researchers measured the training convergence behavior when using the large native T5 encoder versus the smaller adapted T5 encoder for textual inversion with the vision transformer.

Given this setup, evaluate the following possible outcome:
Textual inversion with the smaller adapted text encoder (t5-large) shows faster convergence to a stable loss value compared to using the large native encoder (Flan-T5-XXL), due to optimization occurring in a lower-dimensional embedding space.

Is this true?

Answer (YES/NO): YES